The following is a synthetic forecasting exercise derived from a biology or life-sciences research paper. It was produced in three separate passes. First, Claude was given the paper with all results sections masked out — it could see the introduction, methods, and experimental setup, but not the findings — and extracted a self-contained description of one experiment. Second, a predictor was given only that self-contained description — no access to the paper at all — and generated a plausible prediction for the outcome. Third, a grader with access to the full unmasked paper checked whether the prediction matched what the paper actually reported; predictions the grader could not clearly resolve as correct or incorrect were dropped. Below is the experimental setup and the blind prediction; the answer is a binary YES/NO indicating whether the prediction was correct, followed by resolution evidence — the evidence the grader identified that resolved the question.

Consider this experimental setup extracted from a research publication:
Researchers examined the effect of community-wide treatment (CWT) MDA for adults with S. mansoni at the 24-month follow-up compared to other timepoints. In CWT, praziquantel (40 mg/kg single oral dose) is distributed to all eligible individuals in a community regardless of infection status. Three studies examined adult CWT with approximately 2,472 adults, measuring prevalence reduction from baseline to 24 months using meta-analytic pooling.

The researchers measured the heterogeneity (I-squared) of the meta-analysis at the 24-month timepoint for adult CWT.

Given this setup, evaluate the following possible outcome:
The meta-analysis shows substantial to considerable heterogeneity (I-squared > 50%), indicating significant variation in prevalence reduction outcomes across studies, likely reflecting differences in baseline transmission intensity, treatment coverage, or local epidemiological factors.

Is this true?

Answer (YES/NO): YES